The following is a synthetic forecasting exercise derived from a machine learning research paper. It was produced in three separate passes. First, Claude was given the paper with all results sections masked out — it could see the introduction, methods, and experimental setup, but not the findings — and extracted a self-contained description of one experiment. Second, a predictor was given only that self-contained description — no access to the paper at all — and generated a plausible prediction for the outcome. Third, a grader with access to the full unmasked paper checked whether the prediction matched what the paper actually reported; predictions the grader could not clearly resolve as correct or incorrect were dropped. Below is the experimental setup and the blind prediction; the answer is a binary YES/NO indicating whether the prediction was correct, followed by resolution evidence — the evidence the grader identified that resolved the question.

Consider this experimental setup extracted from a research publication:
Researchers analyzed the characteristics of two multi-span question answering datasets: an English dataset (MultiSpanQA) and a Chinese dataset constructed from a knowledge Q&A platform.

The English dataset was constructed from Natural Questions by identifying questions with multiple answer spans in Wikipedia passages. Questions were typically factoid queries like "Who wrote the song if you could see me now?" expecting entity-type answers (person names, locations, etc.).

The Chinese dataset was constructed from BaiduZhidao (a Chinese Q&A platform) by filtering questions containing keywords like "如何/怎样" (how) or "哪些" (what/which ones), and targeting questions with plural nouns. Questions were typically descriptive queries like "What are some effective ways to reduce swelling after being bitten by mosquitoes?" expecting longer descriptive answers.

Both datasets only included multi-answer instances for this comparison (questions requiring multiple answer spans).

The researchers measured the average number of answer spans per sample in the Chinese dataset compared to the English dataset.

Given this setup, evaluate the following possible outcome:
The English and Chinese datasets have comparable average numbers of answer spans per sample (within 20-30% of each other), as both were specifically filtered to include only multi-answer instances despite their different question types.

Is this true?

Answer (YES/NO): NO